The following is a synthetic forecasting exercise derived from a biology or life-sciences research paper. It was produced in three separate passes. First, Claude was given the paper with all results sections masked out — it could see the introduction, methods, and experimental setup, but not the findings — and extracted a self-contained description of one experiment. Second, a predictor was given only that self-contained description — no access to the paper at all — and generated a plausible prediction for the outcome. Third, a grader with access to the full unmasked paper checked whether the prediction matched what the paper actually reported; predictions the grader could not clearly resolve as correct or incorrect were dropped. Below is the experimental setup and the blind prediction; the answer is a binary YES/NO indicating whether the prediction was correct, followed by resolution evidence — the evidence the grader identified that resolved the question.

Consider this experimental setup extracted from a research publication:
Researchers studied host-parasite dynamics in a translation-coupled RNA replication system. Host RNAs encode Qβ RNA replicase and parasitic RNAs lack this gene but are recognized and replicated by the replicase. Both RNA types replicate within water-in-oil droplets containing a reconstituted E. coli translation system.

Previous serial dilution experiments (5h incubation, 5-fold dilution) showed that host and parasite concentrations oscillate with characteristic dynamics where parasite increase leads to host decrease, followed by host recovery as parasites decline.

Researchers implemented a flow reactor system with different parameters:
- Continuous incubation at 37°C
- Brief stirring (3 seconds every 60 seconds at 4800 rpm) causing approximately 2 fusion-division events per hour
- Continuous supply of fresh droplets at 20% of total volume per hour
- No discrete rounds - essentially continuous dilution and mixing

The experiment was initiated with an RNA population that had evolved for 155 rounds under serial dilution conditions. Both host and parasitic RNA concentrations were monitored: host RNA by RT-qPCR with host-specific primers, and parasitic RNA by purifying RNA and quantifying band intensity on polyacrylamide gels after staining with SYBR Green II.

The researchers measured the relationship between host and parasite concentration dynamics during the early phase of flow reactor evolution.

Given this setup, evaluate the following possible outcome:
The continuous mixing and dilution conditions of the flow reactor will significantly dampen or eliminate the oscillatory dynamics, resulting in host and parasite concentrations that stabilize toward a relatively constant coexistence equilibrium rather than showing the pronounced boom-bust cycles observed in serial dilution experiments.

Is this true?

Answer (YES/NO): NO